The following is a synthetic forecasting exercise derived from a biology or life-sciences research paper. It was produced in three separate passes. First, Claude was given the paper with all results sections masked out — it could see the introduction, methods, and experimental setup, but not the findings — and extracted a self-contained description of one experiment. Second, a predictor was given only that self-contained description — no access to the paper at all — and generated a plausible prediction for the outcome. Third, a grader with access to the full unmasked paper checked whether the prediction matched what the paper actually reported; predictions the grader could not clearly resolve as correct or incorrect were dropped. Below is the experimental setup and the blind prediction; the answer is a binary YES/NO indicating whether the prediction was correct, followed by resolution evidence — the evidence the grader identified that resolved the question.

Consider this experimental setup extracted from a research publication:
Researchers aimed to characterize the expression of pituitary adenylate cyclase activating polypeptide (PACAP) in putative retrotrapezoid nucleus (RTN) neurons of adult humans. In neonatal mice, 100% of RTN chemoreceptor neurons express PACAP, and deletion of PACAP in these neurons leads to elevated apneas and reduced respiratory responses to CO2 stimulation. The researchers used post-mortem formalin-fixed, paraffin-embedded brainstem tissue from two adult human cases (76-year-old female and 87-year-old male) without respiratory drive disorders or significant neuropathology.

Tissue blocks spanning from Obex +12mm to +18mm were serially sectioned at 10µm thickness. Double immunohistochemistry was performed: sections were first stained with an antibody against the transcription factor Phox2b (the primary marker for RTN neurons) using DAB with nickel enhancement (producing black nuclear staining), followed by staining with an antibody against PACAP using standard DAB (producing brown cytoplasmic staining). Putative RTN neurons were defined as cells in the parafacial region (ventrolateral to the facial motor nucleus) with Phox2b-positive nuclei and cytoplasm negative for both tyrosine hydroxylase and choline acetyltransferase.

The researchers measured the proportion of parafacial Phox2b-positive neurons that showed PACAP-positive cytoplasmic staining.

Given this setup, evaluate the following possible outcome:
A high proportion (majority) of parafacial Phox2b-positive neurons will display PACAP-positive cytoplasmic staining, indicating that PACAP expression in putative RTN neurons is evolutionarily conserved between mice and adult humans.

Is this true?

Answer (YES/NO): NO